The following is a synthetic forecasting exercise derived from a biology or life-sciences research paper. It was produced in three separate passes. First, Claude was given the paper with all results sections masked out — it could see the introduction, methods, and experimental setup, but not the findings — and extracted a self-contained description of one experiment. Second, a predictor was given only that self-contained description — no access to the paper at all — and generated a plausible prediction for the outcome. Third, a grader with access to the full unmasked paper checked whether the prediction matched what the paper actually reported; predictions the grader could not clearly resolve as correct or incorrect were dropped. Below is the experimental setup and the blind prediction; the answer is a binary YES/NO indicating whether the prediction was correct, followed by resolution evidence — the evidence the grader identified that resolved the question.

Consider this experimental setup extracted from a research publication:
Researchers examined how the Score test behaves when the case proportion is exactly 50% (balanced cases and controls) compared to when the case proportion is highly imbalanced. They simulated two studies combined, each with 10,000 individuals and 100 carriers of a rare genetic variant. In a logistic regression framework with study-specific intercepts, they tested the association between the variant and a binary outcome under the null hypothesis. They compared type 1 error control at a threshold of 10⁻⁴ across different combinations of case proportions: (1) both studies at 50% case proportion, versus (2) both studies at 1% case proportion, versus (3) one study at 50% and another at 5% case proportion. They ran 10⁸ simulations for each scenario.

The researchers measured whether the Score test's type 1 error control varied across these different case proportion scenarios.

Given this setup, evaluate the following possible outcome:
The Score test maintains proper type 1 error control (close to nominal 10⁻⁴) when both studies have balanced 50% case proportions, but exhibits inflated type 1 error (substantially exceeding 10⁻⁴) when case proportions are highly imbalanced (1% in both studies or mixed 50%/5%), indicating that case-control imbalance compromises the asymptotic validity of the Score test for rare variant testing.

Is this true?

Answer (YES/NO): YES